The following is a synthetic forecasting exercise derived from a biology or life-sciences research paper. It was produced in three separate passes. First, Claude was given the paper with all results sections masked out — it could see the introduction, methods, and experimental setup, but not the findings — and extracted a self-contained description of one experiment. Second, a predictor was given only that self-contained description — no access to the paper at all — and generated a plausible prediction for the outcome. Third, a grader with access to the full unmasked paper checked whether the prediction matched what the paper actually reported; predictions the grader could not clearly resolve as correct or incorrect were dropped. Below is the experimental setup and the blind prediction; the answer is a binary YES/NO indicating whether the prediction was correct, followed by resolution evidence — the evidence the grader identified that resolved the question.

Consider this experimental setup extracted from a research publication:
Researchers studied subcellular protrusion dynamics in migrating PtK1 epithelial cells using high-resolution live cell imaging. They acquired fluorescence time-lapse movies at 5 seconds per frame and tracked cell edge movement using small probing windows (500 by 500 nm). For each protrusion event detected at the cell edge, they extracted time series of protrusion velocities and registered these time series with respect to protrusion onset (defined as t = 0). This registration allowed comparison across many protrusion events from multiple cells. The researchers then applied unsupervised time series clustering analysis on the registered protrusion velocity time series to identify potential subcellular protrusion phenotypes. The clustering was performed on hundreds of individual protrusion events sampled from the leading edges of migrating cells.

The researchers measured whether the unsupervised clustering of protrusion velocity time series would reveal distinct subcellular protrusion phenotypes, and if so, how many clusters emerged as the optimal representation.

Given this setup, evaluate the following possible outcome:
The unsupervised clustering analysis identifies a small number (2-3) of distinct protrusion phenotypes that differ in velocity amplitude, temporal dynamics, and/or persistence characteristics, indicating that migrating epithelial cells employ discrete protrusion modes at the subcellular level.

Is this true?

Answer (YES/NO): NO